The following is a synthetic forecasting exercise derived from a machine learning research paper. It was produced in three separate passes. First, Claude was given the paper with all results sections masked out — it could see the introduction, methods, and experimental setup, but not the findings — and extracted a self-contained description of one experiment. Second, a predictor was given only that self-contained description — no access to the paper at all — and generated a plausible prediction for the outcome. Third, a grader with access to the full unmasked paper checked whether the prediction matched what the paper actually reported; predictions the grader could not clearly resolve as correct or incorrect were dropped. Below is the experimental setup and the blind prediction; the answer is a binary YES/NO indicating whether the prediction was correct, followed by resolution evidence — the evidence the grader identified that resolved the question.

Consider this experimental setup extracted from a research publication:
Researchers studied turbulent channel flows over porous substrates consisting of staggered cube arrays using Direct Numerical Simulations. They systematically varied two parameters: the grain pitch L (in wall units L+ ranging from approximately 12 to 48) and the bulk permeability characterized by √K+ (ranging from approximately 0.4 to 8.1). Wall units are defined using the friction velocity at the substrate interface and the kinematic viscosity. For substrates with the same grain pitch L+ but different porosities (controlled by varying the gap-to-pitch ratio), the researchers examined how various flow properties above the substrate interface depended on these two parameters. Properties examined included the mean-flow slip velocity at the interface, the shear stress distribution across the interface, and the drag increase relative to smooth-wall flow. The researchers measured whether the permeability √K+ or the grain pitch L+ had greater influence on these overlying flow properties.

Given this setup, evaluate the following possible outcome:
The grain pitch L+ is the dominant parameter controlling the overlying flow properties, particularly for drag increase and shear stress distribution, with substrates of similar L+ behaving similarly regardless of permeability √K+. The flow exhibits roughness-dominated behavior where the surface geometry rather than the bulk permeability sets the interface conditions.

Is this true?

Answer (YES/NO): NO